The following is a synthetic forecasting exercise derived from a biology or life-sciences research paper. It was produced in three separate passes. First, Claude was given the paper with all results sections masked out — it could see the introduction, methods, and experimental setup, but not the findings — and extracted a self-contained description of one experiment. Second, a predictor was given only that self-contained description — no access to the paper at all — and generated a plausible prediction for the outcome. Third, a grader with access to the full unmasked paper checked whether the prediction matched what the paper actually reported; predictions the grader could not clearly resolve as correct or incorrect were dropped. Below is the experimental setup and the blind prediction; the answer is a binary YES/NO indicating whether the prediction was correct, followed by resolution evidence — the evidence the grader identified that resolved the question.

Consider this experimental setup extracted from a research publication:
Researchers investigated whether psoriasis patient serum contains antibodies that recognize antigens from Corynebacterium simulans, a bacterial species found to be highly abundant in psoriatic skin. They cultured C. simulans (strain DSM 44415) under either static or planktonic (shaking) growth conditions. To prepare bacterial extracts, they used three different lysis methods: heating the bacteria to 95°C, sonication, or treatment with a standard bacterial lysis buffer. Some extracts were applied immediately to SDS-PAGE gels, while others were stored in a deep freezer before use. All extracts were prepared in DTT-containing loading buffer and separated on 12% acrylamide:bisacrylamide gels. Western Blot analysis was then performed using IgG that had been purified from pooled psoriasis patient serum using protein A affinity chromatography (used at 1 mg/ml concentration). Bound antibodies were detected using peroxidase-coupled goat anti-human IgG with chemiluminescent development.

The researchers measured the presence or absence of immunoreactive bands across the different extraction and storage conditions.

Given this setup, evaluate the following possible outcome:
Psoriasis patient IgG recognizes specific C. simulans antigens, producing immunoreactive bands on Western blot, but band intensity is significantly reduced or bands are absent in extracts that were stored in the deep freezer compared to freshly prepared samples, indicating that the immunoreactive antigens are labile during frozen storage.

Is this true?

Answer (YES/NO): NO